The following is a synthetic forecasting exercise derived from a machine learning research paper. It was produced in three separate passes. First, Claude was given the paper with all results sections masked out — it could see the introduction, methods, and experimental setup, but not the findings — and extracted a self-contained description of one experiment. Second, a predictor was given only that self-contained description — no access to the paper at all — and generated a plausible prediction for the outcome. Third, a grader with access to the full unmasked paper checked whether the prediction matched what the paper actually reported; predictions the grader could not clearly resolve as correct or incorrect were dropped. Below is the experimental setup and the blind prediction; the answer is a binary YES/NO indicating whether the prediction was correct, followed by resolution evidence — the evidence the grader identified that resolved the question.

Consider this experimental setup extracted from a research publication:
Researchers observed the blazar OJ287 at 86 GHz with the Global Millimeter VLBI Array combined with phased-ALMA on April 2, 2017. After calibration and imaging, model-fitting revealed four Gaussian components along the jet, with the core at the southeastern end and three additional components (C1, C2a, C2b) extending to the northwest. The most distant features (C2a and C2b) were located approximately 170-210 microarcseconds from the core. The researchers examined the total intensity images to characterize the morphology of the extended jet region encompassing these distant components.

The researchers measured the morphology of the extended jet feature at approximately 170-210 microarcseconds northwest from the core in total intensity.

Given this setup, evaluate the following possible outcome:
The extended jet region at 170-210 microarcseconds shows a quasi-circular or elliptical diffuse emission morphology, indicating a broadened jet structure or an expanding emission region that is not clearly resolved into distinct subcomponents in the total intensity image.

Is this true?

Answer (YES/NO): NO